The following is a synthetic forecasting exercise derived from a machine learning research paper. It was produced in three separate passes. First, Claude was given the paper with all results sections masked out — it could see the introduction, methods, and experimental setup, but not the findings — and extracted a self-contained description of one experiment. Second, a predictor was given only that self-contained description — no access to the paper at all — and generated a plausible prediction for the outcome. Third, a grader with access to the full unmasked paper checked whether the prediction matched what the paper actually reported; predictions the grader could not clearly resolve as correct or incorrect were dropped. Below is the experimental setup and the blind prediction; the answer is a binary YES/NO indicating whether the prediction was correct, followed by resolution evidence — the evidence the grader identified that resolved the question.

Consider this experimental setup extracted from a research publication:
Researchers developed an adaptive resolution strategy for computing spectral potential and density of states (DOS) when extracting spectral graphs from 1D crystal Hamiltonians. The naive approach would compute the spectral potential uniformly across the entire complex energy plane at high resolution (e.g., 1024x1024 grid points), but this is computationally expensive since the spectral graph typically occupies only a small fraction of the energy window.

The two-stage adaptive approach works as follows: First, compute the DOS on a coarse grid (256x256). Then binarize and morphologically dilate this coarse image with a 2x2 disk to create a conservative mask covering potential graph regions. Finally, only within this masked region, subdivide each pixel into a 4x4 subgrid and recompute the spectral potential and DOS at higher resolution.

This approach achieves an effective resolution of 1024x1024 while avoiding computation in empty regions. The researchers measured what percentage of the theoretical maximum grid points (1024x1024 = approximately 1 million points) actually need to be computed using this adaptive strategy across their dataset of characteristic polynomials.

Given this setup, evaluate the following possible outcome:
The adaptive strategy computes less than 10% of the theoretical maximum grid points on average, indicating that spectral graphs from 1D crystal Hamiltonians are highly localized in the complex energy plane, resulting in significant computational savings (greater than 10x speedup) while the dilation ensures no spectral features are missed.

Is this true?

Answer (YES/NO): YES